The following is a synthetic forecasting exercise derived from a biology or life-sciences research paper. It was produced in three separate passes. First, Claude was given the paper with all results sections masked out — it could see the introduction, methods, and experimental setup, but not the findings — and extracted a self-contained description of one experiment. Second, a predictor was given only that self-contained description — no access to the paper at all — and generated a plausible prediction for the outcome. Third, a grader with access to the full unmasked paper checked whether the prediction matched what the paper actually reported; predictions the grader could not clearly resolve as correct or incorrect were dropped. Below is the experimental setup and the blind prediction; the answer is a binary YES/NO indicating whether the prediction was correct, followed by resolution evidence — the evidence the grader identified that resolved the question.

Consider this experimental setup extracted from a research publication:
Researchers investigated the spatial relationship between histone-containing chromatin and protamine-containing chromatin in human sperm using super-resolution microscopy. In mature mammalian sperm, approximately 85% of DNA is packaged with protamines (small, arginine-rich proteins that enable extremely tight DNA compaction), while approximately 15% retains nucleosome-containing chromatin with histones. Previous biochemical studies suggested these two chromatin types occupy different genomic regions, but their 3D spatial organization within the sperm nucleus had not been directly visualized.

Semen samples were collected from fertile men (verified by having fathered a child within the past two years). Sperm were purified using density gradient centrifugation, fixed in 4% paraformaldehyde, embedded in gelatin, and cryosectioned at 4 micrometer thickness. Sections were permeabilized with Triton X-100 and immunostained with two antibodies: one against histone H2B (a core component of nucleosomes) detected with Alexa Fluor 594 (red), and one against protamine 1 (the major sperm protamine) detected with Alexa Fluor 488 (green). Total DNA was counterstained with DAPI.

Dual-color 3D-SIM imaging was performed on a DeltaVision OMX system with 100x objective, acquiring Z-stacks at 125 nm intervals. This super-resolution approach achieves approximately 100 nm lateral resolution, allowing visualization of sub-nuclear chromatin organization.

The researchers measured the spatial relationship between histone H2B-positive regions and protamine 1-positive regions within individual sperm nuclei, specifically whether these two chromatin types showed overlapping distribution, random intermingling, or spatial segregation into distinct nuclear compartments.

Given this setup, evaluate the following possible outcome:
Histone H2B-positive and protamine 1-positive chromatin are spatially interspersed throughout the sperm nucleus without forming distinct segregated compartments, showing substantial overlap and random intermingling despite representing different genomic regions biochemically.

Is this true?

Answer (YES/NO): NO